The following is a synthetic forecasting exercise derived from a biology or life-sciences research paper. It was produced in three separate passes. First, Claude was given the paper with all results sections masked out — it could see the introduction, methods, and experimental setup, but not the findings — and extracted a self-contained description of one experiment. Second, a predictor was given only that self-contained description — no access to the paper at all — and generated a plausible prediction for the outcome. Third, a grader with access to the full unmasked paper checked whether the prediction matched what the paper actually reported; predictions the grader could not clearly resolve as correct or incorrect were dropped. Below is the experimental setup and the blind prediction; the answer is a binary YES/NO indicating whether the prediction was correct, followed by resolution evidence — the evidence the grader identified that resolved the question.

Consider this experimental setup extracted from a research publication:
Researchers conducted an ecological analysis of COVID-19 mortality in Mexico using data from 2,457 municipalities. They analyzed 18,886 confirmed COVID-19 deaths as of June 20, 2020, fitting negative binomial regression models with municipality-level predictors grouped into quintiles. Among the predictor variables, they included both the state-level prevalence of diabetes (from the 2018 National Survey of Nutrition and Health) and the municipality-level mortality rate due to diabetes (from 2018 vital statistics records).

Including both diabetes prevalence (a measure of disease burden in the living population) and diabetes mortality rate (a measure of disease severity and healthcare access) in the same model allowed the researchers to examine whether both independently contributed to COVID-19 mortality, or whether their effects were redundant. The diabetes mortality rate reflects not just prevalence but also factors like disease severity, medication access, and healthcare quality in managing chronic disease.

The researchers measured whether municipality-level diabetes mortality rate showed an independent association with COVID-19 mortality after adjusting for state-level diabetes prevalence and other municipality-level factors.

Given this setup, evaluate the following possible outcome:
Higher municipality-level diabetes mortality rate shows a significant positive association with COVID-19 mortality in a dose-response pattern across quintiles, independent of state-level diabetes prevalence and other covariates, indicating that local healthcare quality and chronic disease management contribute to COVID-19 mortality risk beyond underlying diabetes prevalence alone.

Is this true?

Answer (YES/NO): NO